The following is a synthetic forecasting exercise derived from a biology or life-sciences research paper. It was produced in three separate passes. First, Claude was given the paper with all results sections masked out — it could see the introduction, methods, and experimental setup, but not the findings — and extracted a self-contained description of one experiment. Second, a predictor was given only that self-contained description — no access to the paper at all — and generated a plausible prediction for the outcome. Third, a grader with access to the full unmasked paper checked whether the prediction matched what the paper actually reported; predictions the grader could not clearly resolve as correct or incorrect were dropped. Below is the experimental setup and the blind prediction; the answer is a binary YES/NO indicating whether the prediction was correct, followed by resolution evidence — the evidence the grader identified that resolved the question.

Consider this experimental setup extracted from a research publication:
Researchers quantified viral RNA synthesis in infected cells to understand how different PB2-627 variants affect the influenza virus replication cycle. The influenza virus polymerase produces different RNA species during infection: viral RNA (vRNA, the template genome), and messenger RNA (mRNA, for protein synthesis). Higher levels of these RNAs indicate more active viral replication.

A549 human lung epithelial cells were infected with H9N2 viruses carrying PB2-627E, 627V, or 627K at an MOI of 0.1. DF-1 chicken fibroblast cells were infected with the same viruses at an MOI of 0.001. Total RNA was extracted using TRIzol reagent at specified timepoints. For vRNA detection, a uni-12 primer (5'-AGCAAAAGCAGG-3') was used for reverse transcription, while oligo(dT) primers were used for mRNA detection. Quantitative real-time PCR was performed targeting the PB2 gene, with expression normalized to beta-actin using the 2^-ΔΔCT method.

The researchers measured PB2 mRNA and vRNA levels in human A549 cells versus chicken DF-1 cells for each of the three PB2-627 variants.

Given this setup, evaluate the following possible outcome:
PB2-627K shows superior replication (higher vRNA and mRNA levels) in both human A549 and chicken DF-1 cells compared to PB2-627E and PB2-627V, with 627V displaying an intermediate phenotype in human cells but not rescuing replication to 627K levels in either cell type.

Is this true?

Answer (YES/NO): NO